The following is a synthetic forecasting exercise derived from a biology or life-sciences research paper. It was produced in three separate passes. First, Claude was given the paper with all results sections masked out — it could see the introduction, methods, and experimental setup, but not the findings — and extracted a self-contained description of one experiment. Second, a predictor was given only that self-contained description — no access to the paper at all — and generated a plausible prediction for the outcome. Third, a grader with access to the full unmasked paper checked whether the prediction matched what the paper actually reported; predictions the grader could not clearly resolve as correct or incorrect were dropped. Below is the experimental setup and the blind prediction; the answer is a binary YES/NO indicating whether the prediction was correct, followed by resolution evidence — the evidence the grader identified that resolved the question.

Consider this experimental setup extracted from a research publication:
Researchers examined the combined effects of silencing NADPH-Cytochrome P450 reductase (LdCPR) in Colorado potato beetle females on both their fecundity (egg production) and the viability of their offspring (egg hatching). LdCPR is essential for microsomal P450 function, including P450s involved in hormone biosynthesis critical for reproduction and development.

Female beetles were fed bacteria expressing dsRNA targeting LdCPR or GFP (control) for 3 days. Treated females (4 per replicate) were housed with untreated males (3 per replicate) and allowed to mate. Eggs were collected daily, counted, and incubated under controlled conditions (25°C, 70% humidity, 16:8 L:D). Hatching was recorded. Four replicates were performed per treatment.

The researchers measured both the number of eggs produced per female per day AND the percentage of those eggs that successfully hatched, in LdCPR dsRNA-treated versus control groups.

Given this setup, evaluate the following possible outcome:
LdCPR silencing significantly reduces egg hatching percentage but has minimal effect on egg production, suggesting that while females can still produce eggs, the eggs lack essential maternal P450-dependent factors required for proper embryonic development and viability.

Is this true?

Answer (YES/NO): NO